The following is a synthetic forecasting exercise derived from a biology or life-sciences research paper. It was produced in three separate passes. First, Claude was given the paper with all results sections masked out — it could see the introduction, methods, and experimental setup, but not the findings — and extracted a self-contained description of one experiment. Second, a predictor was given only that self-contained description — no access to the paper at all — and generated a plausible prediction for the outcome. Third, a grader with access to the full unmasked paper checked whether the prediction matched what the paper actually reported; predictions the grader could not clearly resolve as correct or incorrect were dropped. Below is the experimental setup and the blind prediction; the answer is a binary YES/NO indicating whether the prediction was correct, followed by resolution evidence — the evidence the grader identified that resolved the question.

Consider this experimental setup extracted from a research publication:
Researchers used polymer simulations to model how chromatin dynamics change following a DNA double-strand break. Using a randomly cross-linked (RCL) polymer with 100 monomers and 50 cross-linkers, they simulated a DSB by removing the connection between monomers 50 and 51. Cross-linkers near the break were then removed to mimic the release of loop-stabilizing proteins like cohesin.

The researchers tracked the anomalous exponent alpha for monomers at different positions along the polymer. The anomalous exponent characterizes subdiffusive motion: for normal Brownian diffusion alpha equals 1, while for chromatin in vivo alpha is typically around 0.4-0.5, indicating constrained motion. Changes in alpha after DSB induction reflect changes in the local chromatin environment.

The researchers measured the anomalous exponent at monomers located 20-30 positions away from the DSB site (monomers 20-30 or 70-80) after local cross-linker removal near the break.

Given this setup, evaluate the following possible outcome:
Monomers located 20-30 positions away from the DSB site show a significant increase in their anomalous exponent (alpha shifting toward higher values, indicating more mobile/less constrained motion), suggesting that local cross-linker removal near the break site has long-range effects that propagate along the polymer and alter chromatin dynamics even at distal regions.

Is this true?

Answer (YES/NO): YES